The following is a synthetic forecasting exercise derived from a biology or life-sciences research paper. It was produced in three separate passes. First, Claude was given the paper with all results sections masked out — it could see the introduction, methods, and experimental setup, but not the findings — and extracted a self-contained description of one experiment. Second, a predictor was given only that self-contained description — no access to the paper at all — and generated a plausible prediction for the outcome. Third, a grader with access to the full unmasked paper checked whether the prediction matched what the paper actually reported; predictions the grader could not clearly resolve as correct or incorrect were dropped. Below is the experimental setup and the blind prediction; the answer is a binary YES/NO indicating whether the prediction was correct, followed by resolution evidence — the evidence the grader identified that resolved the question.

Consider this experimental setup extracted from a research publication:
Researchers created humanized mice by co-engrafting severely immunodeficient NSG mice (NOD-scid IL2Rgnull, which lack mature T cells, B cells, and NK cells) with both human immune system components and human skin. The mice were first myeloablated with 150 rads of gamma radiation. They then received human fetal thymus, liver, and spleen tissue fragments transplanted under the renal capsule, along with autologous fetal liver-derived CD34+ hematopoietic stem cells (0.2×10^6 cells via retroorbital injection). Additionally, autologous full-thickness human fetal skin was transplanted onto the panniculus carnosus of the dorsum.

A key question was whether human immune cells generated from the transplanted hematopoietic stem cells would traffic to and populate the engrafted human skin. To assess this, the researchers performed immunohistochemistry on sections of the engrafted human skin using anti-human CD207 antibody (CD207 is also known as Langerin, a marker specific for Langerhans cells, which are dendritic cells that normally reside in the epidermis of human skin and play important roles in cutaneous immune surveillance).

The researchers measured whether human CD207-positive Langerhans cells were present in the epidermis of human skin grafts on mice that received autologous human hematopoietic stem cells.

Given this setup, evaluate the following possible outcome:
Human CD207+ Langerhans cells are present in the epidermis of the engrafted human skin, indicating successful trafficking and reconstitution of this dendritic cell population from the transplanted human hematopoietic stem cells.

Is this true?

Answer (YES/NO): YES